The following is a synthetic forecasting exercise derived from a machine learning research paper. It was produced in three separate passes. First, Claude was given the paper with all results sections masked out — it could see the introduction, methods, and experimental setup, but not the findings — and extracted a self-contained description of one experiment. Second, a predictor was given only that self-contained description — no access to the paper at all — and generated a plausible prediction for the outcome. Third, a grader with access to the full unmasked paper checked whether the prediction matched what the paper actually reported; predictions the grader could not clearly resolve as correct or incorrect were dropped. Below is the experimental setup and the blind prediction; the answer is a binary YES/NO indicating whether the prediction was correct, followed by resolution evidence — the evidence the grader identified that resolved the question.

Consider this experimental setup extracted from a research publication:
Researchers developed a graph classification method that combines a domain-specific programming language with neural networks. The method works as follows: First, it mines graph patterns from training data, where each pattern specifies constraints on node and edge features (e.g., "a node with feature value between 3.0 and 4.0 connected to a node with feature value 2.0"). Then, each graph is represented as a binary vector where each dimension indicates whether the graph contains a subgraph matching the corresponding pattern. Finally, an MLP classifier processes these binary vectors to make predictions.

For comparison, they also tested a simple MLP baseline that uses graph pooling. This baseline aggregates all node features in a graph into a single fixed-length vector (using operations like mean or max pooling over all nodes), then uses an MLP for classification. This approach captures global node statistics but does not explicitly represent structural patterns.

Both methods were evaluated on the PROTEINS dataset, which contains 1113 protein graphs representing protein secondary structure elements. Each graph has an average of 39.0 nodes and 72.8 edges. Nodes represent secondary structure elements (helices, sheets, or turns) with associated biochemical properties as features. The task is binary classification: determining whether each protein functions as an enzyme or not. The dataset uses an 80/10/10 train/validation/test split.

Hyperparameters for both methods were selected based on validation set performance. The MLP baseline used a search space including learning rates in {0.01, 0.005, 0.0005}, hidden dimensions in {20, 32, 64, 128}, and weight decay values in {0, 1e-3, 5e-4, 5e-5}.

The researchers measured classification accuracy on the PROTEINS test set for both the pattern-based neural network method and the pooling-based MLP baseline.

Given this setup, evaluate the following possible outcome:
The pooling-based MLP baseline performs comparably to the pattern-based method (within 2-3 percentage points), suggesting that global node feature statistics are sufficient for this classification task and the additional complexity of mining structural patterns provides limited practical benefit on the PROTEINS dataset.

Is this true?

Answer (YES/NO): YES